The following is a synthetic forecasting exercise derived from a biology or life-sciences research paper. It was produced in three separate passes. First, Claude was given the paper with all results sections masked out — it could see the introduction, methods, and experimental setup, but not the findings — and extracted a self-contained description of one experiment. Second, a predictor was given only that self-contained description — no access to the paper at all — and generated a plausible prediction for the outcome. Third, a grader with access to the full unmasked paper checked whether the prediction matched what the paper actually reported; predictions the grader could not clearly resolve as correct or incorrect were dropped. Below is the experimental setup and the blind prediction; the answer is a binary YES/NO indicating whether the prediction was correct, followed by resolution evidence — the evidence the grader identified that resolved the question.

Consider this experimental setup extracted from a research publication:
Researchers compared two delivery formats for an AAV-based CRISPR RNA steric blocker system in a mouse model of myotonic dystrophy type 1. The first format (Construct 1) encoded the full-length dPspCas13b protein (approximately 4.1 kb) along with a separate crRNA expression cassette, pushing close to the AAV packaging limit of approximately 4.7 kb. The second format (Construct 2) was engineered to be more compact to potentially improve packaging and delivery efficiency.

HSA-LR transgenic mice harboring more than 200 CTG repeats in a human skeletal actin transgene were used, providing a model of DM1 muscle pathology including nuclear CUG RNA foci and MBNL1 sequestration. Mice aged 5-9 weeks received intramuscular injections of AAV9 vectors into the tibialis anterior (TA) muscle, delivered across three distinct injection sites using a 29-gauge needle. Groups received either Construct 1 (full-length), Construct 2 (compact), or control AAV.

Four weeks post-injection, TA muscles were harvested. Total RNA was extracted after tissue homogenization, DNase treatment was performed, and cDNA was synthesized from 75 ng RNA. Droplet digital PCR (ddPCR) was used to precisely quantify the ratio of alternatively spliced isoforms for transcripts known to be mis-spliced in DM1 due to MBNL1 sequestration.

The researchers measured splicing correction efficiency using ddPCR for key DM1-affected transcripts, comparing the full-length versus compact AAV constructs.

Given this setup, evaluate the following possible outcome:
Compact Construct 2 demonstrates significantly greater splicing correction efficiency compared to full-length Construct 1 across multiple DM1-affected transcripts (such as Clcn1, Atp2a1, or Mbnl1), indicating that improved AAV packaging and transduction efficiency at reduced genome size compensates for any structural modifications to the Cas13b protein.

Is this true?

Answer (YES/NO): NO